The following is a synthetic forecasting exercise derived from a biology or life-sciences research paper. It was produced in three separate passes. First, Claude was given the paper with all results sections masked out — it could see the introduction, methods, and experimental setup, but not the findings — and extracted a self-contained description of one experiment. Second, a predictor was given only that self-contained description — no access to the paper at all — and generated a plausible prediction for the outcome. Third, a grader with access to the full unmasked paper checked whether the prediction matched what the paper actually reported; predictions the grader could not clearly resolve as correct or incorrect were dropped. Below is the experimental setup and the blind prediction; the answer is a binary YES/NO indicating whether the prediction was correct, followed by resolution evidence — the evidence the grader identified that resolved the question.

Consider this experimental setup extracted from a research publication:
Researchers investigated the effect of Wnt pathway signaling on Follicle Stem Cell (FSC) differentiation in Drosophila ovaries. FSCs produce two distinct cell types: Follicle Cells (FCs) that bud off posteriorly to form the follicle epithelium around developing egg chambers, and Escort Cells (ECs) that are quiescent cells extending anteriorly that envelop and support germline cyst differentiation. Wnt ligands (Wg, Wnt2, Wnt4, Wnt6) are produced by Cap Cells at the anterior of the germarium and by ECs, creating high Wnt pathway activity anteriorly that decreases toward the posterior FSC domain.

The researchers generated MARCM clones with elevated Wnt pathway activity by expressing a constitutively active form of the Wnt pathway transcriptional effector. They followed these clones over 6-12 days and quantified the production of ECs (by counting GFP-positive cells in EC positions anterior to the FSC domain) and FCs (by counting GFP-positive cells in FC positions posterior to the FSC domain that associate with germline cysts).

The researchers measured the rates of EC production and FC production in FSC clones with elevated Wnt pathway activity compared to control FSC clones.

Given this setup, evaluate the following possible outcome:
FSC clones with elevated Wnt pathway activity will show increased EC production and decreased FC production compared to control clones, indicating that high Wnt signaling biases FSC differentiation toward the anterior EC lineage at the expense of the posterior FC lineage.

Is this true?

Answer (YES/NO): YES